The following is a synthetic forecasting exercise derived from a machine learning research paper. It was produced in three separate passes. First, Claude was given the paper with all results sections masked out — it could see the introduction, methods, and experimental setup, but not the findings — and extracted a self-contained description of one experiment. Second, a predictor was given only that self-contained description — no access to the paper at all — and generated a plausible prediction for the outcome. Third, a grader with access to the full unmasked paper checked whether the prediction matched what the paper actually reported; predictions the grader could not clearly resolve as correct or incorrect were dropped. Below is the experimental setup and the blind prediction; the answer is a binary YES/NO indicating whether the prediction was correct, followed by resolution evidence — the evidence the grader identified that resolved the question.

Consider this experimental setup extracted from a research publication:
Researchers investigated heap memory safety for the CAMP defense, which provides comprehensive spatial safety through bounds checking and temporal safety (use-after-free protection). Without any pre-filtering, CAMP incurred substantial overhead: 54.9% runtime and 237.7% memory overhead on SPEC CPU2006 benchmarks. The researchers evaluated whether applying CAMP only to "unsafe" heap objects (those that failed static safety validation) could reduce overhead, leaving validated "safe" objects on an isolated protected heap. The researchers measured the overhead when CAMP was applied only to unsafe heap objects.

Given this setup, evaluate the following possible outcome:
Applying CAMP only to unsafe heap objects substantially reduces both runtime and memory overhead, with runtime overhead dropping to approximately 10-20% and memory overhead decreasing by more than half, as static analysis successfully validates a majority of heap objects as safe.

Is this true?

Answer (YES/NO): YES